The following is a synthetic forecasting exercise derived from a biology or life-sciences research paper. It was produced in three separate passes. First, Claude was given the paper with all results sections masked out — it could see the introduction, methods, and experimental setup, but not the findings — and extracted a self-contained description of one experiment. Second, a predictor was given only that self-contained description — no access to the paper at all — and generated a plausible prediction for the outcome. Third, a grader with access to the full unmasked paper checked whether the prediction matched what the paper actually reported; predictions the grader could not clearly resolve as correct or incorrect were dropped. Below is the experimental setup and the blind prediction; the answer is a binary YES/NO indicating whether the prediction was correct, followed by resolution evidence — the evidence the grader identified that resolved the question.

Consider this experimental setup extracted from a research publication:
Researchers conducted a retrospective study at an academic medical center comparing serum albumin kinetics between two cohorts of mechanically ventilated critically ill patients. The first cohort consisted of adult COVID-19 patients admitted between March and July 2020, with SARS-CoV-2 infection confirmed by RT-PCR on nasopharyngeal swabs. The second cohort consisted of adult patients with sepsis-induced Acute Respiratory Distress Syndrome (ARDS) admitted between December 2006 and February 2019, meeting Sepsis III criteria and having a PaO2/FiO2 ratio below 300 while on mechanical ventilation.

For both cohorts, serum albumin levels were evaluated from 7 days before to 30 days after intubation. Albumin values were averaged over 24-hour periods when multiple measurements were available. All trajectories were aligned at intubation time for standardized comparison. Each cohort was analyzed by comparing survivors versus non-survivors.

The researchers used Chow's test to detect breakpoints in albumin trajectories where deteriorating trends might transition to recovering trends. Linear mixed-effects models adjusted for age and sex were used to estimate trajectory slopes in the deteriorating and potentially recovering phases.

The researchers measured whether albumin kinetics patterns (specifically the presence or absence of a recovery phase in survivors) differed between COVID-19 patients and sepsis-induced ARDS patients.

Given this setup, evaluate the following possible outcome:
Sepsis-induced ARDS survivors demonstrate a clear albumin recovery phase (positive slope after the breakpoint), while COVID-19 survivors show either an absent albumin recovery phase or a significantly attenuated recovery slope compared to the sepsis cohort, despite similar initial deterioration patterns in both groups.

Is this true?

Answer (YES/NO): NO